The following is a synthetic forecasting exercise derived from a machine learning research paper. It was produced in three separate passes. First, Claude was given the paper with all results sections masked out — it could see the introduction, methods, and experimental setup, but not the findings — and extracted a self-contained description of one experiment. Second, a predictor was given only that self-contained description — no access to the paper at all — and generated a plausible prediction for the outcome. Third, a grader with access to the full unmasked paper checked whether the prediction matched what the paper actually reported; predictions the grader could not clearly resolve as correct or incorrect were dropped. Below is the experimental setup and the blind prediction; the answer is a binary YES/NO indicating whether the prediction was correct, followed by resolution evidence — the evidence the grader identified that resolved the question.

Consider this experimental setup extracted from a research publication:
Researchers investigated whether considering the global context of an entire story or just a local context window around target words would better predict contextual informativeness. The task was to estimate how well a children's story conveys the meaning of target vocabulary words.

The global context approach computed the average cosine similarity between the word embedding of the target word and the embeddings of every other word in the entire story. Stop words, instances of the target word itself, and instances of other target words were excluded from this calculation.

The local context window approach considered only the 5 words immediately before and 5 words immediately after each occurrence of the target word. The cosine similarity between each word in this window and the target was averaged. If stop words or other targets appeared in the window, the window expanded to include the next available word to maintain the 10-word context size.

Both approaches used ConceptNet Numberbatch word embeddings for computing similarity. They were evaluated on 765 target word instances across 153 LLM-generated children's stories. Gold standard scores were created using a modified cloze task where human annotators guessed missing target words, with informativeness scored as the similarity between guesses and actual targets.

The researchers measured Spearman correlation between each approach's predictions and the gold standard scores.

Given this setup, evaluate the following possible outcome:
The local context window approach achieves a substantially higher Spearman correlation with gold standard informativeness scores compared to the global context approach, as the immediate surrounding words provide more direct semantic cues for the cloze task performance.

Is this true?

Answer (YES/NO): NO